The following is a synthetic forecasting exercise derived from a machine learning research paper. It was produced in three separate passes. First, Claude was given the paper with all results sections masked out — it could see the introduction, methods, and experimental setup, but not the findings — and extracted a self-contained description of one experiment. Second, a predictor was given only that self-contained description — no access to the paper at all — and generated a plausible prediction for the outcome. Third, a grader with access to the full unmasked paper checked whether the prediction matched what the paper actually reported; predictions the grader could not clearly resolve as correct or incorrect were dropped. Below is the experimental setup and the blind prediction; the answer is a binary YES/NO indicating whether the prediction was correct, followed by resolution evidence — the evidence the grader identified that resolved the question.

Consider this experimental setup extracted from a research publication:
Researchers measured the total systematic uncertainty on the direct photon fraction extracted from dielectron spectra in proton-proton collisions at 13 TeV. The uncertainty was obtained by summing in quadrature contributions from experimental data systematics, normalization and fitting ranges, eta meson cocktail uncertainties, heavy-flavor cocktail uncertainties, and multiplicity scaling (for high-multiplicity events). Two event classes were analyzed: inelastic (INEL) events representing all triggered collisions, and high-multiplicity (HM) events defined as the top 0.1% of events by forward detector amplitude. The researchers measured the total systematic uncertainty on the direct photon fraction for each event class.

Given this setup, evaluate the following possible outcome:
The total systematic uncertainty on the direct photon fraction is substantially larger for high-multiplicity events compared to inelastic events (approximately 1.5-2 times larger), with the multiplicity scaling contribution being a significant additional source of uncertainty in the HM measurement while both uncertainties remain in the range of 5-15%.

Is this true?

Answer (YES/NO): NO